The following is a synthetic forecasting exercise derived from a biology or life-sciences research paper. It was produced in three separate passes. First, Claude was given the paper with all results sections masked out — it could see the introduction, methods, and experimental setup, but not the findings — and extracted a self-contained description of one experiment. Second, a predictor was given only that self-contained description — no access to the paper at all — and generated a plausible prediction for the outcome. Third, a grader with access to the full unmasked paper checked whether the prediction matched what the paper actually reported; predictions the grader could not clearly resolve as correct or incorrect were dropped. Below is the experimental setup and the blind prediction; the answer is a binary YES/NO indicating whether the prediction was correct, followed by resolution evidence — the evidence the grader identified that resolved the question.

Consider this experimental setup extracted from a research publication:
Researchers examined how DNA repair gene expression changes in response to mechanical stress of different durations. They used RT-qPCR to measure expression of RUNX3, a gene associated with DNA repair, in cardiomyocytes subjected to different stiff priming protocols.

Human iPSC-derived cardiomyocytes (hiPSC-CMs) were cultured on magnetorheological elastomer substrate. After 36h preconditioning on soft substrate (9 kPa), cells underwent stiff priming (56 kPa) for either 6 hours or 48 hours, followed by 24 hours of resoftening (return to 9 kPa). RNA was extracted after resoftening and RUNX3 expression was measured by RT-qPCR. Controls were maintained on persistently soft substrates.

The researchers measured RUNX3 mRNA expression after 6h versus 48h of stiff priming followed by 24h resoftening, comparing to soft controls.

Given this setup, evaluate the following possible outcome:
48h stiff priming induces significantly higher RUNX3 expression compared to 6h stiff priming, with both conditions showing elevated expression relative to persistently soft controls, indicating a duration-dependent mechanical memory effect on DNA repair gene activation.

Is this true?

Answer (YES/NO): NO